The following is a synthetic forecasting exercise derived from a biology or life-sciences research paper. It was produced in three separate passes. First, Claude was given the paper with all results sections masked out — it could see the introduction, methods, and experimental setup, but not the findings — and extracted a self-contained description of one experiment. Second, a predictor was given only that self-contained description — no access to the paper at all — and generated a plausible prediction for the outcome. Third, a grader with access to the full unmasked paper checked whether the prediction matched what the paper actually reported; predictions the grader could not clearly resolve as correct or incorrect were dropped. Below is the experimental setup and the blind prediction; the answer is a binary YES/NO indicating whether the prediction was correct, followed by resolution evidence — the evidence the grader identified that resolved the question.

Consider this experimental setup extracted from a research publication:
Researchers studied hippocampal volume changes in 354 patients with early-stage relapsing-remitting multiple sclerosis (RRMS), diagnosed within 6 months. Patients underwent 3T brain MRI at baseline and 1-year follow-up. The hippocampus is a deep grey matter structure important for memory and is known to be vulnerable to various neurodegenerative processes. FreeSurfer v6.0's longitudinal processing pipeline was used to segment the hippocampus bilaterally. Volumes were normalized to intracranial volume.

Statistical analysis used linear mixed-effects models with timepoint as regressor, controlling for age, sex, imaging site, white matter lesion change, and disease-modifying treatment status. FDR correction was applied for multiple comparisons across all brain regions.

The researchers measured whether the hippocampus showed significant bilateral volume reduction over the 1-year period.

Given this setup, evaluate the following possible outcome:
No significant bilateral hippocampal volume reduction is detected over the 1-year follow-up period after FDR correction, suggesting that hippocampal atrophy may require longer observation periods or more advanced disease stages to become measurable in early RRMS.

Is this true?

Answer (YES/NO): NO